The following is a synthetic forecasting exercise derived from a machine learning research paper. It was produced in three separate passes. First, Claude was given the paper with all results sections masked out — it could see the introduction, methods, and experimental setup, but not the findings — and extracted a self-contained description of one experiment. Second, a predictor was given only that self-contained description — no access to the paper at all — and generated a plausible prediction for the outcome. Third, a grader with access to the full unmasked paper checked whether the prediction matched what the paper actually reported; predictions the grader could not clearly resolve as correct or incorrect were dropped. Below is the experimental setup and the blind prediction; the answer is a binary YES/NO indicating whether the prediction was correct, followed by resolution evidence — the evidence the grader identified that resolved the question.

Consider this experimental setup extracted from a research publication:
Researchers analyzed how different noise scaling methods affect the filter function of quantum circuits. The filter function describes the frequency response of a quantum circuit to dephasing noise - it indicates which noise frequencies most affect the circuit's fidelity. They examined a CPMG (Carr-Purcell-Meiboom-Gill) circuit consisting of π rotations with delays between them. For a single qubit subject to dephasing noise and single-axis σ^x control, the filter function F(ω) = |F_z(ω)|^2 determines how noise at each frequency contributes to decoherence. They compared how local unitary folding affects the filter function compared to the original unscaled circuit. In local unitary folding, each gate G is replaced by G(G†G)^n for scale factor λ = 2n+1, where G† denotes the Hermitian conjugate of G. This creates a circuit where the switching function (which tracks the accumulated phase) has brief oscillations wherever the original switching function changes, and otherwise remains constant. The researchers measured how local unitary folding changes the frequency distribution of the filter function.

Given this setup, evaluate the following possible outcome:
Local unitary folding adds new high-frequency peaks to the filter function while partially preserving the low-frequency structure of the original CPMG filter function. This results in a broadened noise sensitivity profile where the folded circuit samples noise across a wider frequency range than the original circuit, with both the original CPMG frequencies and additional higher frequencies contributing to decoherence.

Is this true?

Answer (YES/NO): NO